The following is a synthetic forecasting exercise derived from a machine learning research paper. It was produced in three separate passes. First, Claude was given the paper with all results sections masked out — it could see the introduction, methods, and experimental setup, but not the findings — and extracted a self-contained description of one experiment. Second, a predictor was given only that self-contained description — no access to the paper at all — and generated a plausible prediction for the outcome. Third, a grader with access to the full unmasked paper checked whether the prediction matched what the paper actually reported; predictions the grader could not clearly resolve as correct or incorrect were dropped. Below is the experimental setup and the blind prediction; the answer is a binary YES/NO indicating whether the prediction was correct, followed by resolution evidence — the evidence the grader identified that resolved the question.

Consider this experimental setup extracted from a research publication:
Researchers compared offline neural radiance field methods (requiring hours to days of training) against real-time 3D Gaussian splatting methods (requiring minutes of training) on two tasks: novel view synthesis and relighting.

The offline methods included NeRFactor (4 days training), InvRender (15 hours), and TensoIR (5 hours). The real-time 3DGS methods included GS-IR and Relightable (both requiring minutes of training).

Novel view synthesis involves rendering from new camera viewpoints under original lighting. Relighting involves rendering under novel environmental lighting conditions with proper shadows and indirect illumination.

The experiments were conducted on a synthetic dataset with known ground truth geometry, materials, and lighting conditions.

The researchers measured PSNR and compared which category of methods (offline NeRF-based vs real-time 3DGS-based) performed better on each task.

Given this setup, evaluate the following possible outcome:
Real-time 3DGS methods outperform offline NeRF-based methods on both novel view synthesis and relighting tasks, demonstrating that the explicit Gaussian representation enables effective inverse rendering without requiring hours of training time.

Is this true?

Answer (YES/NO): NO